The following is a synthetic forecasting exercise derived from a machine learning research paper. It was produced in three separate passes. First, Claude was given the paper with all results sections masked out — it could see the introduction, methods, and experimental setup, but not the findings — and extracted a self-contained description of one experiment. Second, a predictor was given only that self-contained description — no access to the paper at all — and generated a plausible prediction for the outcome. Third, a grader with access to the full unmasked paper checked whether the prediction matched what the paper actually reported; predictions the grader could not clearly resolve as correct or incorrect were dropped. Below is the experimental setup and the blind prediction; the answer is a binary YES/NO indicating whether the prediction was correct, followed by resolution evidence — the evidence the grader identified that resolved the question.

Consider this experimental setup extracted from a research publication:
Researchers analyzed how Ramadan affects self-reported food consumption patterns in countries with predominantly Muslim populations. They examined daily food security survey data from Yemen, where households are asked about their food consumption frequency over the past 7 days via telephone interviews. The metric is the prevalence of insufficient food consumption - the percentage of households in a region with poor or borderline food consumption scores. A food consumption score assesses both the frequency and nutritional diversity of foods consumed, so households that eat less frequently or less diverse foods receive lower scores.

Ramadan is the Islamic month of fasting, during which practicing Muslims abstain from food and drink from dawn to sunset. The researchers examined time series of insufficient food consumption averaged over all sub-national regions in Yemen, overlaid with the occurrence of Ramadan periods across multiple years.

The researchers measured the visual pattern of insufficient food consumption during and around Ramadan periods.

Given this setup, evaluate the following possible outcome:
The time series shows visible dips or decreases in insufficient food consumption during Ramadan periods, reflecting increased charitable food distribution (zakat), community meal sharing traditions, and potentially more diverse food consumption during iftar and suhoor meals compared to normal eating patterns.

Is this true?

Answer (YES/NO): YES